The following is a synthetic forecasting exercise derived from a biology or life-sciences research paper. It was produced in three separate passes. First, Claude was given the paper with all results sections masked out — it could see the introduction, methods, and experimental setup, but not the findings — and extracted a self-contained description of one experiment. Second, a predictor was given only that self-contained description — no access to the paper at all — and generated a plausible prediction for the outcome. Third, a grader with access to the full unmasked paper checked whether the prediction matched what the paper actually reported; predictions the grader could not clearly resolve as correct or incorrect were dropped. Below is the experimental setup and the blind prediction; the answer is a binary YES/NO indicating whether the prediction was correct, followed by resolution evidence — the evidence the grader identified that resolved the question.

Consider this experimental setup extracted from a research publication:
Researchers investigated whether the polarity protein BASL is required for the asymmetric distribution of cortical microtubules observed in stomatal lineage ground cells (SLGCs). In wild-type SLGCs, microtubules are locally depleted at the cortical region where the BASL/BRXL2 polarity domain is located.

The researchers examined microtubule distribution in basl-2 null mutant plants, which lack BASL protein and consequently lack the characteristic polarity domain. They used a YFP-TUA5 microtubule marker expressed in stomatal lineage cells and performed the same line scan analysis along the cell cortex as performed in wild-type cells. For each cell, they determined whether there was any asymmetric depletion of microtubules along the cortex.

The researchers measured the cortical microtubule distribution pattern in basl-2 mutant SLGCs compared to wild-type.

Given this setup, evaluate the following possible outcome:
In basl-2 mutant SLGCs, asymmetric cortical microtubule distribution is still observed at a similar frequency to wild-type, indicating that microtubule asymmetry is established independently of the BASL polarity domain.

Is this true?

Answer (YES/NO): NO